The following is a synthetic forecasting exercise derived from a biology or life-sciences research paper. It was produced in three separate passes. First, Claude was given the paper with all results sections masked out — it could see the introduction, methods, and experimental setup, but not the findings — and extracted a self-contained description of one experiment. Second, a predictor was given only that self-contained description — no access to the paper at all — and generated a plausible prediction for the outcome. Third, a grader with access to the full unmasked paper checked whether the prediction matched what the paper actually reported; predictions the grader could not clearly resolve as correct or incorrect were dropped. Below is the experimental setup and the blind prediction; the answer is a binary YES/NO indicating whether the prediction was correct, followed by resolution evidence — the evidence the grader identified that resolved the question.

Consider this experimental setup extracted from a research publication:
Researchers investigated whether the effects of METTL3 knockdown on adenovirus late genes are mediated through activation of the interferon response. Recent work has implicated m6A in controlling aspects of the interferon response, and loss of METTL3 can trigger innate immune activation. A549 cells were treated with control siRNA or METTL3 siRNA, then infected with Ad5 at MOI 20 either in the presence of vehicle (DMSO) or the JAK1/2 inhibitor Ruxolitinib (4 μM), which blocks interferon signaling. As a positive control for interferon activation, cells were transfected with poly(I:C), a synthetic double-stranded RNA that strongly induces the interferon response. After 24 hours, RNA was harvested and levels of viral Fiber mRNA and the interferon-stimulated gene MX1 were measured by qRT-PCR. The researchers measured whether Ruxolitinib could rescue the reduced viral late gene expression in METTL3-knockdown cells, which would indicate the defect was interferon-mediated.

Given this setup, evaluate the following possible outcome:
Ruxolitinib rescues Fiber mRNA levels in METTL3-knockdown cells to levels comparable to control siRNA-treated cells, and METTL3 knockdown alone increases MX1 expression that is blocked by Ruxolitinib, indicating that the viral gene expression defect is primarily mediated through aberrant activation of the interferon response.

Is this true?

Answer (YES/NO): NO